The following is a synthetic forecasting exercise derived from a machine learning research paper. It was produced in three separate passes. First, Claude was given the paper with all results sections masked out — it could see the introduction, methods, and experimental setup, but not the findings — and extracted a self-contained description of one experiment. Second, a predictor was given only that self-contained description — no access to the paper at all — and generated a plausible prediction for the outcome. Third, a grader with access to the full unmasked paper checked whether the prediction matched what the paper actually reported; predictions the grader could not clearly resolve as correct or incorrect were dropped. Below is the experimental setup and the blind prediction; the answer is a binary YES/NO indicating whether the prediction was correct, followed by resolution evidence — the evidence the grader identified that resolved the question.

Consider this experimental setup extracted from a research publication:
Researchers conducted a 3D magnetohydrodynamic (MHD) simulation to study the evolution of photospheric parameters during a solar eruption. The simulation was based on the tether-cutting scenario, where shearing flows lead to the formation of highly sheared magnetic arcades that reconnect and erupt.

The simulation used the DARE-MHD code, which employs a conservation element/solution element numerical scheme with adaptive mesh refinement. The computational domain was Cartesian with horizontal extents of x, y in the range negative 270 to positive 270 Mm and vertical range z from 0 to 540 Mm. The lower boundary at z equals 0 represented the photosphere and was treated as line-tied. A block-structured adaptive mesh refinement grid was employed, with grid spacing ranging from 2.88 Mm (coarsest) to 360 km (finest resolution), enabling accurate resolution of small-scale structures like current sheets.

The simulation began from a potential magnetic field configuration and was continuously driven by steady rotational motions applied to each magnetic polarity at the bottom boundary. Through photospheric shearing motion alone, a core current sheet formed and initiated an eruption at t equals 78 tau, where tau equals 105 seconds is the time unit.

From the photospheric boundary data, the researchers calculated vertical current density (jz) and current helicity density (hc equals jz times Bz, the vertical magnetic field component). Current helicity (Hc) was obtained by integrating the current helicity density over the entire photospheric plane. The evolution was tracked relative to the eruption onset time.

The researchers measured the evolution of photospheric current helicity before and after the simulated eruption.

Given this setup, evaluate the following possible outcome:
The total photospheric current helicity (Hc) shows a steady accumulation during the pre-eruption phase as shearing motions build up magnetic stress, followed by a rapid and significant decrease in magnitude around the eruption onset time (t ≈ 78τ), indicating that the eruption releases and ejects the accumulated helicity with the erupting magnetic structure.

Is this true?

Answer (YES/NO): NO